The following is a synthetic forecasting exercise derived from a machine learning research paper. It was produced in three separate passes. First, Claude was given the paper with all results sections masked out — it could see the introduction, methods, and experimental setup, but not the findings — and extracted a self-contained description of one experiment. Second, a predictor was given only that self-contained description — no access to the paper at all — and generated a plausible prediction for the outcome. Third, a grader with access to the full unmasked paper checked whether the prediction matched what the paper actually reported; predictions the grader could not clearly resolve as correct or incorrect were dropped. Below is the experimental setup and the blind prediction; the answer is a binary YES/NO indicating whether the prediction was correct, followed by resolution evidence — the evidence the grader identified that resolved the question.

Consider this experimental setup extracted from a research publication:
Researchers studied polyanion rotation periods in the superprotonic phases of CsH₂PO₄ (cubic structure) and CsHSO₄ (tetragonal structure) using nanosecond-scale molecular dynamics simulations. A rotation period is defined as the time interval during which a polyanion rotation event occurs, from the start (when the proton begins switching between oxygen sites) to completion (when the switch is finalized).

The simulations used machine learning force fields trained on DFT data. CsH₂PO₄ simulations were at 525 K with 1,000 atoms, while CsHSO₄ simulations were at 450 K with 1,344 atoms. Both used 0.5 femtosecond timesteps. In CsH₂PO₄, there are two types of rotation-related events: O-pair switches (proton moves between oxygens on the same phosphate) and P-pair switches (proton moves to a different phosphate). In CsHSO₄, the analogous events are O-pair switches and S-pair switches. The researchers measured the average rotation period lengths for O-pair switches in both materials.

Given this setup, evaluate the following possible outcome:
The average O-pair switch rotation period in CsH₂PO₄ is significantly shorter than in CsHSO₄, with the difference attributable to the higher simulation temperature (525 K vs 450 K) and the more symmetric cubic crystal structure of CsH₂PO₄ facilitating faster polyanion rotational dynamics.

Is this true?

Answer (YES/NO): NO